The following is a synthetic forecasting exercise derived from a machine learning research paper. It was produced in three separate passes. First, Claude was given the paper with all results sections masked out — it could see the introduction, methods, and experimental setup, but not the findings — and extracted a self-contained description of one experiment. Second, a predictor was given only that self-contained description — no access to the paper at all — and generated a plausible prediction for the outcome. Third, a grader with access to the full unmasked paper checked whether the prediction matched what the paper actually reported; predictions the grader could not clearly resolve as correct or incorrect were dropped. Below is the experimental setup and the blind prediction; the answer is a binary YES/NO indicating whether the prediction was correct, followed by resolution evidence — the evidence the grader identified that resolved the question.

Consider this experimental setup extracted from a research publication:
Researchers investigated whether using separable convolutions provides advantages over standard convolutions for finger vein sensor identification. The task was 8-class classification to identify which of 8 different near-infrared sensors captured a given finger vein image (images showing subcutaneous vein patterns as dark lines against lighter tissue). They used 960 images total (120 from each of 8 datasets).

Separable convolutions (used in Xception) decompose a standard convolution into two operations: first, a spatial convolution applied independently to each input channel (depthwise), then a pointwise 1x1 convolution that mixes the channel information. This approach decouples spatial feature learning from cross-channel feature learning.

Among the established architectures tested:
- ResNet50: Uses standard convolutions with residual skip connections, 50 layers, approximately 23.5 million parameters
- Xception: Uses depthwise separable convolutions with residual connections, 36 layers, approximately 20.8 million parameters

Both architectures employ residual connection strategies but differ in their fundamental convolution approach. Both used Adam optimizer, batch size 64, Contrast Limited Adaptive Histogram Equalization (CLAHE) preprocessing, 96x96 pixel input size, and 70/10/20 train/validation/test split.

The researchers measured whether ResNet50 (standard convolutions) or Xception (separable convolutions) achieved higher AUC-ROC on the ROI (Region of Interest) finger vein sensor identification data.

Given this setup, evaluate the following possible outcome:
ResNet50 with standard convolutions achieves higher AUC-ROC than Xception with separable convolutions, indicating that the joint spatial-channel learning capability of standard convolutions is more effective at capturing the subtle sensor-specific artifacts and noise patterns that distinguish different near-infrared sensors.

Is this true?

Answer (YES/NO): NO